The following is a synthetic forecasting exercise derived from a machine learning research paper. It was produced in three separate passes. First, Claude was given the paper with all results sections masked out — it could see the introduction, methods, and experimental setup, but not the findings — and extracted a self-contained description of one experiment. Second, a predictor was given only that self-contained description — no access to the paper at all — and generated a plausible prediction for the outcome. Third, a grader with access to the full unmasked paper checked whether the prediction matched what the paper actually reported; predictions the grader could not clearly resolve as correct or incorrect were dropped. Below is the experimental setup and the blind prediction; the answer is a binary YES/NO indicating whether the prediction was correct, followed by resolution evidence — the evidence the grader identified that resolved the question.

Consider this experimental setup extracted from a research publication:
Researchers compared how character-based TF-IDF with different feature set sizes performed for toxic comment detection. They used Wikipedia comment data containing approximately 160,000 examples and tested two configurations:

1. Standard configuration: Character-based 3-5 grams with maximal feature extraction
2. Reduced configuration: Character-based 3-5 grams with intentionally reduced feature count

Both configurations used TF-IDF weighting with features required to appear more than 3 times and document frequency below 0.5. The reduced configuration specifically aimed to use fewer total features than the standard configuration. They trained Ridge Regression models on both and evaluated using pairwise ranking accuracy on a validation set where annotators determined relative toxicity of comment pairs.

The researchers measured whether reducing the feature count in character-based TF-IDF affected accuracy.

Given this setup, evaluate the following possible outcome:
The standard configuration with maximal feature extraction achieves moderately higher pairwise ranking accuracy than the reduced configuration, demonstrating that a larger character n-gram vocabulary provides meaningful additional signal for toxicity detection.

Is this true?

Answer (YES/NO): YES